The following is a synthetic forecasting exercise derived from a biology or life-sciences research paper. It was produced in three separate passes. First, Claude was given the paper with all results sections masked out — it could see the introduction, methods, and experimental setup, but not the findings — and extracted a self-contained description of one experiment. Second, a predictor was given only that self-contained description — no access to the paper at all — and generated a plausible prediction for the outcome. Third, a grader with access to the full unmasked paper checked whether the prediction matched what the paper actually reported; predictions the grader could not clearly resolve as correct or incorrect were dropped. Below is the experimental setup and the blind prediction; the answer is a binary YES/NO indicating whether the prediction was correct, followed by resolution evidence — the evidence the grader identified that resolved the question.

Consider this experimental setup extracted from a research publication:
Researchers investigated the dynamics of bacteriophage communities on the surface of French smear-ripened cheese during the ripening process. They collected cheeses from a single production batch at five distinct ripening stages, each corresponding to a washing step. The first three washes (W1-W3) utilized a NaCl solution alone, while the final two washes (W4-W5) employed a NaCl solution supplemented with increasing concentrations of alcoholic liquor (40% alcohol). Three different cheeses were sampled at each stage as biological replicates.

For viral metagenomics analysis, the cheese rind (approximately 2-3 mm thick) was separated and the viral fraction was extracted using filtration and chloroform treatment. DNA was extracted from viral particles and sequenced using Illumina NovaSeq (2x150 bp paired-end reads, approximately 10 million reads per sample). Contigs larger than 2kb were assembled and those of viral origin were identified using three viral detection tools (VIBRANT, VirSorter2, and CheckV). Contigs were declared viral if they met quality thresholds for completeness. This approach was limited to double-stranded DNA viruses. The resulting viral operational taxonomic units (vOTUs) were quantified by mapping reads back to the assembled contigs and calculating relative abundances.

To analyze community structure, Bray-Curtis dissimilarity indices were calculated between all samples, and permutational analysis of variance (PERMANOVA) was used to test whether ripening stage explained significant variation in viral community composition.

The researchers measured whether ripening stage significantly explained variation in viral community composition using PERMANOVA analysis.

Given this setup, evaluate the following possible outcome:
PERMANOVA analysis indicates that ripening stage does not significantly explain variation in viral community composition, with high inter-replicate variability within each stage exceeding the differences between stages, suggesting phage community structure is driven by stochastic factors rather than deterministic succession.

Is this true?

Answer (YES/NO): NO